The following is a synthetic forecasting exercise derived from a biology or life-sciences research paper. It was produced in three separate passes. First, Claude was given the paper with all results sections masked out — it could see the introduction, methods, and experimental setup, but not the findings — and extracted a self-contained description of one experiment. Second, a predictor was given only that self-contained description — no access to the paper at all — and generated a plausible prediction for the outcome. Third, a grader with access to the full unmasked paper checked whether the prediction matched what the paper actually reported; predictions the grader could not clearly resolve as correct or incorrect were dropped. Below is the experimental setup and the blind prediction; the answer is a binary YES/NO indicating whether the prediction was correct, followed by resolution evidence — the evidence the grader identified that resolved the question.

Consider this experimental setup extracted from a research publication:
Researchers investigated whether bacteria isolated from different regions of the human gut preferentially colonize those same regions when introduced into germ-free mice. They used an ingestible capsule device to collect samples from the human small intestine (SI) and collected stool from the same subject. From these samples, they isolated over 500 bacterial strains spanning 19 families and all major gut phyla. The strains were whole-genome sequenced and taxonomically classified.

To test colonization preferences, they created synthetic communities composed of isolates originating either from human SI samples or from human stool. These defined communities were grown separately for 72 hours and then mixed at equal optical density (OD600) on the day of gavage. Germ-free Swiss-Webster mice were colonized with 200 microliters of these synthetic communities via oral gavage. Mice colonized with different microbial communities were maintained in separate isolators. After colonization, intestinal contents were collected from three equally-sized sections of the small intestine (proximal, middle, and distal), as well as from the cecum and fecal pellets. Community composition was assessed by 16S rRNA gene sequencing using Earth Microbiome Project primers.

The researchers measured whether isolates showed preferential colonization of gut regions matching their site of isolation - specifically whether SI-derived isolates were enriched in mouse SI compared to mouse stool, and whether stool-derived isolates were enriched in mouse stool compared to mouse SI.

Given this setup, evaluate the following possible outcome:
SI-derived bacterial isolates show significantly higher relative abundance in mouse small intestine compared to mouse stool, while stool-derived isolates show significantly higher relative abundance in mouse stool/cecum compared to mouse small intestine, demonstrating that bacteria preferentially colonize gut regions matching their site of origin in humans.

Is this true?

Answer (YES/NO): NO